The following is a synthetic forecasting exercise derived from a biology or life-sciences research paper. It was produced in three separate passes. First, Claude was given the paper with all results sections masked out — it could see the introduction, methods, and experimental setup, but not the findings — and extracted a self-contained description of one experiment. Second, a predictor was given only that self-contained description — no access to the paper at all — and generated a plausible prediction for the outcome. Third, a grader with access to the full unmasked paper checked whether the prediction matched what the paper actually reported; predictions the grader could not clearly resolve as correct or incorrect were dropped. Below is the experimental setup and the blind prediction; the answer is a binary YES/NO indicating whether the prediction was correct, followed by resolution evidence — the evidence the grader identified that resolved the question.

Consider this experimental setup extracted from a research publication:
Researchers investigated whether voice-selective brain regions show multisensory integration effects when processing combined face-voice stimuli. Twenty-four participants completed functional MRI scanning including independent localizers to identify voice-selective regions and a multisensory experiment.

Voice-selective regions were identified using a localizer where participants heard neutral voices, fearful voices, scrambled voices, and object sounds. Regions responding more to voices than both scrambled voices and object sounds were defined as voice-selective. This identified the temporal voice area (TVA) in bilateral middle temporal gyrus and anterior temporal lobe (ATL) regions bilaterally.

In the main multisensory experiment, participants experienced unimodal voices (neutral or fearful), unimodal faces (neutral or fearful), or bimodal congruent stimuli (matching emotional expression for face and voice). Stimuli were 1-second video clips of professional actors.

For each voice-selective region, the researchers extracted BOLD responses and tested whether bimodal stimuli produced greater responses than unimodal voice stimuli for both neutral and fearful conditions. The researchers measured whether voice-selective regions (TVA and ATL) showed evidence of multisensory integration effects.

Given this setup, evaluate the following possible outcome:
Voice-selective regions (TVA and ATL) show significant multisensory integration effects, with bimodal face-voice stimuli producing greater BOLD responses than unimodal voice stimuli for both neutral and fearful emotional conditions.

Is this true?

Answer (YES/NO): NO